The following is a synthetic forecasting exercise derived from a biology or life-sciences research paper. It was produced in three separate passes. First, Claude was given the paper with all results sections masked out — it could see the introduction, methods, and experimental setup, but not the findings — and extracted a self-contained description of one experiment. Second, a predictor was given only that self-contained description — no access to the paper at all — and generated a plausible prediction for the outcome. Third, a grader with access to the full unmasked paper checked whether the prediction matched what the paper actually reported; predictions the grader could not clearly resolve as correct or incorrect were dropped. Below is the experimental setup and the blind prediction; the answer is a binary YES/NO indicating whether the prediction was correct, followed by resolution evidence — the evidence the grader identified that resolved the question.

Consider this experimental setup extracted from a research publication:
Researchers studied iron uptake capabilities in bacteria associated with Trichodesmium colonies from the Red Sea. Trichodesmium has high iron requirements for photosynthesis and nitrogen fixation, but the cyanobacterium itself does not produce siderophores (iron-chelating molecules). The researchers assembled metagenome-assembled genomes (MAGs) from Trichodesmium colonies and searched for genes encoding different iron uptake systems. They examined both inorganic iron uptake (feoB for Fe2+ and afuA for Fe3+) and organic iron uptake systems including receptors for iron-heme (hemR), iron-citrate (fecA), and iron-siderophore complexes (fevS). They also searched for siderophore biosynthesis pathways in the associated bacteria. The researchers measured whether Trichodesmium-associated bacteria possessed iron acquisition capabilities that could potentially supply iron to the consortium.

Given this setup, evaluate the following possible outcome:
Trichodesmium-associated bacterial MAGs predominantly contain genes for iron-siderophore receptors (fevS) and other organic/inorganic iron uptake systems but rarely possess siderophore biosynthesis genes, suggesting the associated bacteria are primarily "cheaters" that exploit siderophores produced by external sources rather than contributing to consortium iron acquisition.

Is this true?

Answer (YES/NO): NO